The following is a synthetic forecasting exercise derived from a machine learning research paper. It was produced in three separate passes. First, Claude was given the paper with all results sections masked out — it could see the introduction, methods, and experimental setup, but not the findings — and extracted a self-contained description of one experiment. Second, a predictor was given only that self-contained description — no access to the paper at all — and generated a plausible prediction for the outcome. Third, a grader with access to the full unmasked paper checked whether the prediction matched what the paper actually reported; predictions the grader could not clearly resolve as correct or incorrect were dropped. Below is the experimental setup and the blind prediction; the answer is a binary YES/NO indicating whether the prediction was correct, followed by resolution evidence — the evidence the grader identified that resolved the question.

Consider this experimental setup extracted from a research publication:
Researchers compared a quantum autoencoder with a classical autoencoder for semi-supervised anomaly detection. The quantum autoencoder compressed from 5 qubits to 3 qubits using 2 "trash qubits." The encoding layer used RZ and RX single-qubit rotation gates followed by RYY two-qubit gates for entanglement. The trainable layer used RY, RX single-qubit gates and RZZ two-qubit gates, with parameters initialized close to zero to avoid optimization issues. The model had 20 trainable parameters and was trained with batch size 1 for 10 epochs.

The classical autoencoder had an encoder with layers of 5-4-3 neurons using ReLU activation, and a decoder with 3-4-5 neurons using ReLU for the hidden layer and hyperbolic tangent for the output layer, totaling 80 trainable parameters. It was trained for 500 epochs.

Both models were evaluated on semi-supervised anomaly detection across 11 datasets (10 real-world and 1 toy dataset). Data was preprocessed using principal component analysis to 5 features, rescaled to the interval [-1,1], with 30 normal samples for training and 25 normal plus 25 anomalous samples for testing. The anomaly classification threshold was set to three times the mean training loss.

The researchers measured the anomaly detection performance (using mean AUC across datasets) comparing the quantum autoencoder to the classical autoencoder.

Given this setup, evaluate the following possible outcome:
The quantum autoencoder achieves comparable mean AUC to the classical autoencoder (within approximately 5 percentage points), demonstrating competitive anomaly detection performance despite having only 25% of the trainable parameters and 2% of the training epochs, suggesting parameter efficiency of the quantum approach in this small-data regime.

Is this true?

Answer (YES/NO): NO